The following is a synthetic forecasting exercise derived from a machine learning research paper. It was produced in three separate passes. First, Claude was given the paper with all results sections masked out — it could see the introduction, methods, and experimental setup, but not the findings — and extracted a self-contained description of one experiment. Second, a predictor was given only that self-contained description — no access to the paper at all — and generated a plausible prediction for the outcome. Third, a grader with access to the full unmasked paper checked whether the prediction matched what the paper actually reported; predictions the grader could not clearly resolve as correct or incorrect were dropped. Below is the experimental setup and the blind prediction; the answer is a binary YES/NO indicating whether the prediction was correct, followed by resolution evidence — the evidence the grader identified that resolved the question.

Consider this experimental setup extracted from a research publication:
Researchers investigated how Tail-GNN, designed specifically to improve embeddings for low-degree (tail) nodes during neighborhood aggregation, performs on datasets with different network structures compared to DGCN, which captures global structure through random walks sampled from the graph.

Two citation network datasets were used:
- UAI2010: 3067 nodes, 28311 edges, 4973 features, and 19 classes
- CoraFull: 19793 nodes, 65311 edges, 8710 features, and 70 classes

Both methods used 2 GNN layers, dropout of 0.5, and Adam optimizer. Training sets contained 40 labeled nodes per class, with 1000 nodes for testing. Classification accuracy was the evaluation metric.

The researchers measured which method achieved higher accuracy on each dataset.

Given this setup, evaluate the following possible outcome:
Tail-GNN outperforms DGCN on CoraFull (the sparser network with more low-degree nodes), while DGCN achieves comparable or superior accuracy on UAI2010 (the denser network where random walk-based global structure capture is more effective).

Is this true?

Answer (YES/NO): NO